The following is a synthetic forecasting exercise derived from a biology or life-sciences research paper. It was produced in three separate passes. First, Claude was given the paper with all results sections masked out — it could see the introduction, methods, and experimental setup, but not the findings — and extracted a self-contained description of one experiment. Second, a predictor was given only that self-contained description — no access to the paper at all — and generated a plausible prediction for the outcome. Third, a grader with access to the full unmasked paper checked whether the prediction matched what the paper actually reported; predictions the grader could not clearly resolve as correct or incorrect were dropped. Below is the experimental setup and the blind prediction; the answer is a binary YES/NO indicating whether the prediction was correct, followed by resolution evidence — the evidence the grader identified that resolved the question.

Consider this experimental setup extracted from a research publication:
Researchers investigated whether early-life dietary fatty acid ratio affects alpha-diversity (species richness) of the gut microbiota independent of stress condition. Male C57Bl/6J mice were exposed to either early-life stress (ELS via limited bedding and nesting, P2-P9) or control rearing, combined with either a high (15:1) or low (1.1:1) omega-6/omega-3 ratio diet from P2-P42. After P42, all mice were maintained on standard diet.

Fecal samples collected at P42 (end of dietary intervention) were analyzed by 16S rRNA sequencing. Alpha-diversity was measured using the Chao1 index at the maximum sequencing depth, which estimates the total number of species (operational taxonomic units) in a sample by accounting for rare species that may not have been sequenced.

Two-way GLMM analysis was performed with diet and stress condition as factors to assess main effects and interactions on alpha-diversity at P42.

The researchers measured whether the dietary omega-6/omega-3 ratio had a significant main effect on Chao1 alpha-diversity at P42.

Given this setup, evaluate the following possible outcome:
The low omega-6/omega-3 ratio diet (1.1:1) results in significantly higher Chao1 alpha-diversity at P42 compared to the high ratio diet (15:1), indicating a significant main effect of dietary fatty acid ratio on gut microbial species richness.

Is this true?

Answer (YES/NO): NO